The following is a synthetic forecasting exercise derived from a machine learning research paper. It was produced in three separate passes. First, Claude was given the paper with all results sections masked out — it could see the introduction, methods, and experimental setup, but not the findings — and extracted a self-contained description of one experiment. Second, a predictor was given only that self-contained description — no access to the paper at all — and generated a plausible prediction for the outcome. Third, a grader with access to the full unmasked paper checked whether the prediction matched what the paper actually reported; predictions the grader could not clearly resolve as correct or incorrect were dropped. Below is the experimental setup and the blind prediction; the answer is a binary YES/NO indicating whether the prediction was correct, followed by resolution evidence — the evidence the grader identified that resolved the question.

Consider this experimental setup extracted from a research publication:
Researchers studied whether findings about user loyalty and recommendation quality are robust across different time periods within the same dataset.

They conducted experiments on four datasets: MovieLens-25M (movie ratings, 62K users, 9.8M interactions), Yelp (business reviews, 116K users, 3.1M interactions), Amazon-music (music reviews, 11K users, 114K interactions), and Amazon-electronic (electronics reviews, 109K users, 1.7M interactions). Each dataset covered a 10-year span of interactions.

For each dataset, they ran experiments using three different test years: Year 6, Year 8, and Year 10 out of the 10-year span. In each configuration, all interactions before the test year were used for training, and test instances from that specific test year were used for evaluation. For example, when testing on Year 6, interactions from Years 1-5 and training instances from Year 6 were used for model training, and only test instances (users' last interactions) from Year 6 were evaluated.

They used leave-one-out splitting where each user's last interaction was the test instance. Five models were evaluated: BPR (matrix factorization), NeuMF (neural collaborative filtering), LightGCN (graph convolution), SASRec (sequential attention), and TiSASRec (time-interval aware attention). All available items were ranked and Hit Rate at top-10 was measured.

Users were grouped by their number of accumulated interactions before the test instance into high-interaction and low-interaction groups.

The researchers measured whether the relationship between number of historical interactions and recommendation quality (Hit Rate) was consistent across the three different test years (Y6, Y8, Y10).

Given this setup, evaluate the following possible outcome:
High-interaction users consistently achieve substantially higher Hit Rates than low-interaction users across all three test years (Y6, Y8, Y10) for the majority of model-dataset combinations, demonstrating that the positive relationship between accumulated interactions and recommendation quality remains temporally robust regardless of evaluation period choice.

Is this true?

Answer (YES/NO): NO